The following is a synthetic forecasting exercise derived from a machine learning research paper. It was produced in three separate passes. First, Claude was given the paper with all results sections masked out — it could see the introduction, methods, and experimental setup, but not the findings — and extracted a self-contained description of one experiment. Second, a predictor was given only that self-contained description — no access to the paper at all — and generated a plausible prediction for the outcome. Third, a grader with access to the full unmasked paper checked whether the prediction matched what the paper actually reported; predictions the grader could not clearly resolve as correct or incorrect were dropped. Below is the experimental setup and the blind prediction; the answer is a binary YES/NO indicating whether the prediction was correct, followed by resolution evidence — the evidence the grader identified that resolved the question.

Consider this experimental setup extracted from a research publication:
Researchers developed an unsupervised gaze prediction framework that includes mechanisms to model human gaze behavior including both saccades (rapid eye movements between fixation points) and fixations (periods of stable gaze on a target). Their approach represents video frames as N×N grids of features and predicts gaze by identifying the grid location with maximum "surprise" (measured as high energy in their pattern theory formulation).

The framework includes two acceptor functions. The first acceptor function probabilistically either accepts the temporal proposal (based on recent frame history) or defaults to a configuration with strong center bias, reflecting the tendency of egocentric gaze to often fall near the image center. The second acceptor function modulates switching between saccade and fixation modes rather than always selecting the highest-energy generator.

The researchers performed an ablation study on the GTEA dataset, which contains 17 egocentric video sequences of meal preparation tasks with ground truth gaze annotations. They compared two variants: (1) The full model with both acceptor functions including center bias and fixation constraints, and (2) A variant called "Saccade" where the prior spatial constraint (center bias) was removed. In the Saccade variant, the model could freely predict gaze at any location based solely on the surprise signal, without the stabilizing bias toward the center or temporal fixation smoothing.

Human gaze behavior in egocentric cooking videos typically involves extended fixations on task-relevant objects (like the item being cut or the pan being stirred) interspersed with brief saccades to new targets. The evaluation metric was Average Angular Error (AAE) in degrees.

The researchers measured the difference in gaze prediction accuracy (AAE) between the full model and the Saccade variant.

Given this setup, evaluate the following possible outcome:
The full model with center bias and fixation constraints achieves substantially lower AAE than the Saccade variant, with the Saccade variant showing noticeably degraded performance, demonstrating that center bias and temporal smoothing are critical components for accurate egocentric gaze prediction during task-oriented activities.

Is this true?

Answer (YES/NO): YES